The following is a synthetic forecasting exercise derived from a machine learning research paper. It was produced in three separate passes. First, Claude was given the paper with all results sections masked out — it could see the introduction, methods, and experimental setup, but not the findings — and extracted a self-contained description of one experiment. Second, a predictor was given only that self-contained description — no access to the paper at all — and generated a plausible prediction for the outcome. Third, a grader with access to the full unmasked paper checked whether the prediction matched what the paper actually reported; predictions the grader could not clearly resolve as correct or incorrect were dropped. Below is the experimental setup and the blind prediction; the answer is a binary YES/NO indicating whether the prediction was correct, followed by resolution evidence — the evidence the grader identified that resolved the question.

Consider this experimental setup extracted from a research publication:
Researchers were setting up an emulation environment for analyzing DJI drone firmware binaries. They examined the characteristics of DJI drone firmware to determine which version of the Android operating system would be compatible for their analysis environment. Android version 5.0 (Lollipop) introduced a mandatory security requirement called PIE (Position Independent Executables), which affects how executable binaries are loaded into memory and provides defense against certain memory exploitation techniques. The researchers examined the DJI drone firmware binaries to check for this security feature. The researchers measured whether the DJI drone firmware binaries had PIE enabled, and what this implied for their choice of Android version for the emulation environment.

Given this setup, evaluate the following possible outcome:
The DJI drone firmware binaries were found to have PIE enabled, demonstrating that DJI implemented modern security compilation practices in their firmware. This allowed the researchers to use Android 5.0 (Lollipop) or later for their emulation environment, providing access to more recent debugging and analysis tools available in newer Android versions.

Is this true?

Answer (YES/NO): NO